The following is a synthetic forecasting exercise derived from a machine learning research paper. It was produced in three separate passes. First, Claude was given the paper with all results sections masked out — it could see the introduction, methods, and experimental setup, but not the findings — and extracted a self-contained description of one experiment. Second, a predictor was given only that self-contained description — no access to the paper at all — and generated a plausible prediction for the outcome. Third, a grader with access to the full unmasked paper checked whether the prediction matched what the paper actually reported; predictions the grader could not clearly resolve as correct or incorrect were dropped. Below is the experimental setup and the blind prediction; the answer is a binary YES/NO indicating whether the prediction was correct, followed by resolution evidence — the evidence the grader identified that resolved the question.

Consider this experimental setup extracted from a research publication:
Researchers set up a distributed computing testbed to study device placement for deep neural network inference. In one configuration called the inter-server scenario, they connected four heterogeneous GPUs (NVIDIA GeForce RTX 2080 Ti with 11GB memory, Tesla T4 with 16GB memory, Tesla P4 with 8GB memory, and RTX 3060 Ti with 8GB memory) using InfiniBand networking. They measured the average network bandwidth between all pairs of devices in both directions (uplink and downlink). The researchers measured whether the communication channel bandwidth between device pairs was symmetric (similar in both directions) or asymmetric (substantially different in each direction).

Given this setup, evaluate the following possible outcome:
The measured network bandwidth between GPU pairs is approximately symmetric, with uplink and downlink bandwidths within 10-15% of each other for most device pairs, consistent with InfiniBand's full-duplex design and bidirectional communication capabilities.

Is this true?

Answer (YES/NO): YES